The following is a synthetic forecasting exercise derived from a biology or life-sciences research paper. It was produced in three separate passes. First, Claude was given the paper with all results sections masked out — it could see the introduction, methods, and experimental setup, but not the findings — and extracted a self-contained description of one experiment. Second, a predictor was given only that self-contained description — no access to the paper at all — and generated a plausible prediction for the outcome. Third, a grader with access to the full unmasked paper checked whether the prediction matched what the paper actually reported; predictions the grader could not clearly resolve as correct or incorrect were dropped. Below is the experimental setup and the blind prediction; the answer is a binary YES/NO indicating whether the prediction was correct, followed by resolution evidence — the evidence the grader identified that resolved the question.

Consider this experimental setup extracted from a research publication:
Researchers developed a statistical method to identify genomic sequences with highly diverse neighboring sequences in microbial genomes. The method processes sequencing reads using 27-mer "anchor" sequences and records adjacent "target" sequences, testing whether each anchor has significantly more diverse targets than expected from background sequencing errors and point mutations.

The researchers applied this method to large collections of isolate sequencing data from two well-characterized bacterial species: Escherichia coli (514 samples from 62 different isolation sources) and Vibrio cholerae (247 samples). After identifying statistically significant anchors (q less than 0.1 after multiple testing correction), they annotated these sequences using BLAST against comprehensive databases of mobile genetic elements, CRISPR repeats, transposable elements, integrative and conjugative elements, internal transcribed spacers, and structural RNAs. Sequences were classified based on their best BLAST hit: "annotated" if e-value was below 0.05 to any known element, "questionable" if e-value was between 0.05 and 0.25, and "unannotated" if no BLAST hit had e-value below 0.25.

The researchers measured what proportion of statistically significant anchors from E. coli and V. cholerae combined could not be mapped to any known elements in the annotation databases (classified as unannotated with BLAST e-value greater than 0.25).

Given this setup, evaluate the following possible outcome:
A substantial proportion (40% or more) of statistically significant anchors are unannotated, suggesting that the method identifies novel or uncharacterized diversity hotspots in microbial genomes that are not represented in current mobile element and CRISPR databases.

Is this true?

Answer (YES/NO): NO